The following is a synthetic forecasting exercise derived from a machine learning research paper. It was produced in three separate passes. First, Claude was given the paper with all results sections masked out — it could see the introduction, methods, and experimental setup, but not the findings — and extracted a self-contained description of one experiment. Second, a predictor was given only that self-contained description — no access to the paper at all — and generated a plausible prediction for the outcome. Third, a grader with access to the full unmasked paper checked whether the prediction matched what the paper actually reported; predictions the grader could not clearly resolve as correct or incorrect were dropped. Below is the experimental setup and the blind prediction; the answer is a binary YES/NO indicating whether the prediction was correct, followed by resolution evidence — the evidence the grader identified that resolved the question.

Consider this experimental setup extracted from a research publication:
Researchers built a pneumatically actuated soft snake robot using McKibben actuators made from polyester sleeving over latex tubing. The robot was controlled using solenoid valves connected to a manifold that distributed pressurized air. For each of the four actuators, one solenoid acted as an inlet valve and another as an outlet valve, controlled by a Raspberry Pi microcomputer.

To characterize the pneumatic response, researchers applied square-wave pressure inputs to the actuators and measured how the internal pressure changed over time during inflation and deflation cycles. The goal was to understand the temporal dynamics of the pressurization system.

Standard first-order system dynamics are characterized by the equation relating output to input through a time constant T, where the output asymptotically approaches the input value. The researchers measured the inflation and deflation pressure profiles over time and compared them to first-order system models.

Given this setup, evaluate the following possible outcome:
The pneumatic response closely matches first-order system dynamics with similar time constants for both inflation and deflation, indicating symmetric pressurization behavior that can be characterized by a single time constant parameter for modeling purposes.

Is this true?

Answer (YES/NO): YES